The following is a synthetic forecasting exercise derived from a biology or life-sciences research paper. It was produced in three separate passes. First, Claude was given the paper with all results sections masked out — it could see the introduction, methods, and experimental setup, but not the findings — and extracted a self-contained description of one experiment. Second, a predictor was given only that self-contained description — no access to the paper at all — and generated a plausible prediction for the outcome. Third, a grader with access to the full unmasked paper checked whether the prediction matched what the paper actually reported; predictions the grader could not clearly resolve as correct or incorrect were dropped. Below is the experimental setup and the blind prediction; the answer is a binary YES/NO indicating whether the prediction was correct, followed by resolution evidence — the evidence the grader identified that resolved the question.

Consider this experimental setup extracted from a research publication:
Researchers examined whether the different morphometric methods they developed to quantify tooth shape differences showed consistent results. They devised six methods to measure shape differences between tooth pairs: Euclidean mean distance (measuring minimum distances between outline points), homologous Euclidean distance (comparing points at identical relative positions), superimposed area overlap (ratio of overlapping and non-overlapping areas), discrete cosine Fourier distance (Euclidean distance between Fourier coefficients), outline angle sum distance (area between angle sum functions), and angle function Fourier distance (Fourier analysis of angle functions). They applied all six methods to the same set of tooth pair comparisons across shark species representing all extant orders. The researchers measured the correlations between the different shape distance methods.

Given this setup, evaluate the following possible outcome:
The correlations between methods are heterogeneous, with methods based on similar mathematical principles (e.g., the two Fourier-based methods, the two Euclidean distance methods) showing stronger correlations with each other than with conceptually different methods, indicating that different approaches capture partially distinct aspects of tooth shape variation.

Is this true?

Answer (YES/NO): YES